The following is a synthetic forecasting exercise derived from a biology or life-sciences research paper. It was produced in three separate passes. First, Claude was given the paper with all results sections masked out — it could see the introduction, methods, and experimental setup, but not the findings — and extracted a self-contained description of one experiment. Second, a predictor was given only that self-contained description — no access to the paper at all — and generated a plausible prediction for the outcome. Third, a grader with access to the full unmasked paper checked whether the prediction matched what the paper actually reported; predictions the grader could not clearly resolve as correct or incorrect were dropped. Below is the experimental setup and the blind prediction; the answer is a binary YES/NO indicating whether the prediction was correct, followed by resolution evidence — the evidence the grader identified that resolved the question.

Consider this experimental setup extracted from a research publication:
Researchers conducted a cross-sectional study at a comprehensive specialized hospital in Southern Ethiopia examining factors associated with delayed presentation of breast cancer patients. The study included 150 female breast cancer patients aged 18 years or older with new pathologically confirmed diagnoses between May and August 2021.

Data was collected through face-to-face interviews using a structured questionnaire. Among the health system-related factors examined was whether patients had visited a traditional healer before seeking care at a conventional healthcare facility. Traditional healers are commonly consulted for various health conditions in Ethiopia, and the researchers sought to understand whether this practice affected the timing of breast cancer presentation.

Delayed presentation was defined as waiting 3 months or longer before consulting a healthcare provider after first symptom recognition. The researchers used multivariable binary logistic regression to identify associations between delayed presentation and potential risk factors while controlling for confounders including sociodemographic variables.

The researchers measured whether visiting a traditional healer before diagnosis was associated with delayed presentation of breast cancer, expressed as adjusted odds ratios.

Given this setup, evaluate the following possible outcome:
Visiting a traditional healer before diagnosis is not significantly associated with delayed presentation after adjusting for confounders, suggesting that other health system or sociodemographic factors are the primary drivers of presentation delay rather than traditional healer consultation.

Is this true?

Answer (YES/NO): NO